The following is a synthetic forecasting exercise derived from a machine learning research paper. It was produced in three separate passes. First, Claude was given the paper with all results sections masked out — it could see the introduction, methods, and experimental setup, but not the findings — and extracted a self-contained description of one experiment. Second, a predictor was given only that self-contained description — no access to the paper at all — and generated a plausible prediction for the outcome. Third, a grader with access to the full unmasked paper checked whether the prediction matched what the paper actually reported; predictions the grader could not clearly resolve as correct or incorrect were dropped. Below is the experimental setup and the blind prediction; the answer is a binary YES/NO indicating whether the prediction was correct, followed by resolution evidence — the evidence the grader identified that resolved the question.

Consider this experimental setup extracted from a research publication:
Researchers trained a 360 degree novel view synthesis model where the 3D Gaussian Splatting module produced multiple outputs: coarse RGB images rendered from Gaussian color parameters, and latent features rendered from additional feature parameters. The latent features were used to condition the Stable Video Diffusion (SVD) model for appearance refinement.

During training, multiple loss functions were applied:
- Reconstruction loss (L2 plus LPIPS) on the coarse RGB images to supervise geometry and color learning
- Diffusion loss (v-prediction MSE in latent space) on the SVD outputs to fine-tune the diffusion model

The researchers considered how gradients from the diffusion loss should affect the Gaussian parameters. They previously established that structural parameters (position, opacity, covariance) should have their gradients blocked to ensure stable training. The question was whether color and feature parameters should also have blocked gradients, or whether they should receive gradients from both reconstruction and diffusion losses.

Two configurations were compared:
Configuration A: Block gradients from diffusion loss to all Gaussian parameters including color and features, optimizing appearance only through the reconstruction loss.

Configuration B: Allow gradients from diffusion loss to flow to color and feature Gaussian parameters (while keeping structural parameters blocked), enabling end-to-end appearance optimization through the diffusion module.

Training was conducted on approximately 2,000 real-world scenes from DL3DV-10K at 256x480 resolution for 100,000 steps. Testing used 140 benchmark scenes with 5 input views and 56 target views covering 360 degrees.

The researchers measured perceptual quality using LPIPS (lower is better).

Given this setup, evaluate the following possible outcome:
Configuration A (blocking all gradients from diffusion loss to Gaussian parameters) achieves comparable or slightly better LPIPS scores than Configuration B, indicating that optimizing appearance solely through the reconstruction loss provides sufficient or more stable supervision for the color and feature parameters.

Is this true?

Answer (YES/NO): NO